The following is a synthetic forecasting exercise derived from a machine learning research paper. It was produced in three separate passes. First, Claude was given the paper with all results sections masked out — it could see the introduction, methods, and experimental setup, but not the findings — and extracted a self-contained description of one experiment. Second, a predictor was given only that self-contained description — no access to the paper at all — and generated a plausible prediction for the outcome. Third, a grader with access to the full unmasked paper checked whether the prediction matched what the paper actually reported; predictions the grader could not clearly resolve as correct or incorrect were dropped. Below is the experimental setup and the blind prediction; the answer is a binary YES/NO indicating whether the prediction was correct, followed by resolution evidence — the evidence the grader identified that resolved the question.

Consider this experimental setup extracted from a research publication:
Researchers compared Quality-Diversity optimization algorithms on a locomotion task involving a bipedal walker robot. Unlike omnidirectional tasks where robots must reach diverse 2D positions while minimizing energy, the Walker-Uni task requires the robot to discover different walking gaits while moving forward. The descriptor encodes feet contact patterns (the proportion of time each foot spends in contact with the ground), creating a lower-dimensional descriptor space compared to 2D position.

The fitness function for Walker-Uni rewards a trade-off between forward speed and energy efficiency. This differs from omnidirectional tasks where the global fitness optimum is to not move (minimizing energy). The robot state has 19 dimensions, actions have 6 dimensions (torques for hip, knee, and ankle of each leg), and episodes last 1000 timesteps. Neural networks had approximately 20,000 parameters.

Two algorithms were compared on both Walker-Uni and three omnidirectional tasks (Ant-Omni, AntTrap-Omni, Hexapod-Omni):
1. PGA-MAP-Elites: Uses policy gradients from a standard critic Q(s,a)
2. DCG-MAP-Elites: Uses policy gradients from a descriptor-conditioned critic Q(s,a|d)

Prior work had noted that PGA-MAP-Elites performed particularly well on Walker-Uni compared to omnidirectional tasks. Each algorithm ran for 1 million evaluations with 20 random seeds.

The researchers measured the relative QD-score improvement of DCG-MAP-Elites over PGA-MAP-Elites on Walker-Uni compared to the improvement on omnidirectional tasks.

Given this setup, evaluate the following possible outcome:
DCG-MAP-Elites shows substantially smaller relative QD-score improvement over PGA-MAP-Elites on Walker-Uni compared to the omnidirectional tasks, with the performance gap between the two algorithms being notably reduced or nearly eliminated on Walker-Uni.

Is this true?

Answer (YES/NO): YES